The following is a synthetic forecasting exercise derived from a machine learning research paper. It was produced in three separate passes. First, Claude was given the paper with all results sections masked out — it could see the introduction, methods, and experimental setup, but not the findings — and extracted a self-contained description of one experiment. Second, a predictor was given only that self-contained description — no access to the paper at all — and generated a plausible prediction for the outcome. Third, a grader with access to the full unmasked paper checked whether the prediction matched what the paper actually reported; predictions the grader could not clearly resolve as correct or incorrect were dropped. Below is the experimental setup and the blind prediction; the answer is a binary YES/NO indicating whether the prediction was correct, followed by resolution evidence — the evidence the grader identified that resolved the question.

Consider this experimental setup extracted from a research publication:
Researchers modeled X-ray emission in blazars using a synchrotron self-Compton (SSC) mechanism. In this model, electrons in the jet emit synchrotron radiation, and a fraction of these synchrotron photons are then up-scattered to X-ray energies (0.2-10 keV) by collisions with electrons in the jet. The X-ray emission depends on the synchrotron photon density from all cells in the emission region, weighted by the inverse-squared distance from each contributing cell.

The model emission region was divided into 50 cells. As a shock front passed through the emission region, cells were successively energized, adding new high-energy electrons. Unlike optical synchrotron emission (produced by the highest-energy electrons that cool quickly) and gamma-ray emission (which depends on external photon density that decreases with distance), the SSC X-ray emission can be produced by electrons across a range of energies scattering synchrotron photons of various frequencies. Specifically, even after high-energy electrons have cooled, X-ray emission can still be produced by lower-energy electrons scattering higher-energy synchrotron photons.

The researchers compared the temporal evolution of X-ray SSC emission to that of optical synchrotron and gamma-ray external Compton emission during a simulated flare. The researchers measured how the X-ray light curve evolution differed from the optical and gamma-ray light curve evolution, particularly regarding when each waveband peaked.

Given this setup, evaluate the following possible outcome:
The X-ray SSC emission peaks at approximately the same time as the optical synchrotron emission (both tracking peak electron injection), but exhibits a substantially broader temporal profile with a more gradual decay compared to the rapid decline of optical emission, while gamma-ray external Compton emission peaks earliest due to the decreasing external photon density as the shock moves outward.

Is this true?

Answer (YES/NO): NO